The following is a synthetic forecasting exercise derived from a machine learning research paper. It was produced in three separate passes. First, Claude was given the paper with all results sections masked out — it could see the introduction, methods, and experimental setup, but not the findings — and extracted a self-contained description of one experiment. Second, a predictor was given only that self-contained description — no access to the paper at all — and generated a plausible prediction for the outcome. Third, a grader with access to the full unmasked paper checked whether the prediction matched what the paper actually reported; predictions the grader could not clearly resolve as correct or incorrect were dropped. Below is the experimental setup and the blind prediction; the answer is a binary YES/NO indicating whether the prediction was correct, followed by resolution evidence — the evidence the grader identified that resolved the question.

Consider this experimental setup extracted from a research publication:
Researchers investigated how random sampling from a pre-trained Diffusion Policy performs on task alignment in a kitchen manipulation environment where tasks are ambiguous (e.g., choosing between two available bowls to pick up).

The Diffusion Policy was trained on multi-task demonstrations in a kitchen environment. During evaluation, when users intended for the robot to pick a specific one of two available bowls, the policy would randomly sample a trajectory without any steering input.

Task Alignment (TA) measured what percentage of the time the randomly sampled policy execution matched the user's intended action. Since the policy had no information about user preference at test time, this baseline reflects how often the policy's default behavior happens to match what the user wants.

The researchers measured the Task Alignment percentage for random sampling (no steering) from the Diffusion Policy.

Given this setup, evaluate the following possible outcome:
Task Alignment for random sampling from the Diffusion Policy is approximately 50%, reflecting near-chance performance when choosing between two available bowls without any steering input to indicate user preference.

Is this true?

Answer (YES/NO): NO